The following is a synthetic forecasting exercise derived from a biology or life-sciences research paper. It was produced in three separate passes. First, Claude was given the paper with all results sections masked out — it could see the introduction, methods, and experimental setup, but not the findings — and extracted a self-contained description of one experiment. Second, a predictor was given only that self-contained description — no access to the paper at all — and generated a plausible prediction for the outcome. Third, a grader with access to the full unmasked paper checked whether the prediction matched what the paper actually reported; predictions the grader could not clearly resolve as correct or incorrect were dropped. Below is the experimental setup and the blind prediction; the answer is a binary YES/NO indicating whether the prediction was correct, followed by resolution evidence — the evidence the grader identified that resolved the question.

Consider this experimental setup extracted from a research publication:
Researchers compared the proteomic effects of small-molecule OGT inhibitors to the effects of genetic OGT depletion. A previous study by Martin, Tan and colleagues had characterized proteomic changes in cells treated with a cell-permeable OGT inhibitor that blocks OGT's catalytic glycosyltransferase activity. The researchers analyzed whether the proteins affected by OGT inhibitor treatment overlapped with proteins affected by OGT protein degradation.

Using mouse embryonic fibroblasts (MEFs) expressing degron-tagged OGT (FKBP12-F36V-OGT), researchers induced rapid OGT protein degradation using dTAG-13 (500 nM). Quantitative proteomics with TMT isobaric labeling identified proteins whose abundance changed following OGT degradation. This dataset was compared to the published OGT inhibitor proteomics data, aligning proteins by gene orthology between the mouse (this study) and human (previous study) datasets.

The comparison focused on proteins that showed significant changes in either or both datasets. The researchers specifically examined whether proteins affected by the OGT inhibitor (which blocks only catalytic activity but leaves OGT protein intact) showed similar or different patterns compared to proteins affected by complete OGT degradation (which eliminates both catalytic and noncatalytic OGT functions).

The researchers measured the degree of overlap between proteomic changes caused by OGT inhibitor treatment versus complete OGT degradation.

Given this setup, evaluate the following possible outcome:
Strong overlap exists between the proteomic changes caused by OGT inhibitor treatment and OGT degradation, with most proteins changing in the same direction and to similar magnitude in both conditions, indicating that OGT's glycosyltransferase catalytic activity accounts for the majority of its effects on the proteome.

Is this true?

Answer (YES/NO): NO